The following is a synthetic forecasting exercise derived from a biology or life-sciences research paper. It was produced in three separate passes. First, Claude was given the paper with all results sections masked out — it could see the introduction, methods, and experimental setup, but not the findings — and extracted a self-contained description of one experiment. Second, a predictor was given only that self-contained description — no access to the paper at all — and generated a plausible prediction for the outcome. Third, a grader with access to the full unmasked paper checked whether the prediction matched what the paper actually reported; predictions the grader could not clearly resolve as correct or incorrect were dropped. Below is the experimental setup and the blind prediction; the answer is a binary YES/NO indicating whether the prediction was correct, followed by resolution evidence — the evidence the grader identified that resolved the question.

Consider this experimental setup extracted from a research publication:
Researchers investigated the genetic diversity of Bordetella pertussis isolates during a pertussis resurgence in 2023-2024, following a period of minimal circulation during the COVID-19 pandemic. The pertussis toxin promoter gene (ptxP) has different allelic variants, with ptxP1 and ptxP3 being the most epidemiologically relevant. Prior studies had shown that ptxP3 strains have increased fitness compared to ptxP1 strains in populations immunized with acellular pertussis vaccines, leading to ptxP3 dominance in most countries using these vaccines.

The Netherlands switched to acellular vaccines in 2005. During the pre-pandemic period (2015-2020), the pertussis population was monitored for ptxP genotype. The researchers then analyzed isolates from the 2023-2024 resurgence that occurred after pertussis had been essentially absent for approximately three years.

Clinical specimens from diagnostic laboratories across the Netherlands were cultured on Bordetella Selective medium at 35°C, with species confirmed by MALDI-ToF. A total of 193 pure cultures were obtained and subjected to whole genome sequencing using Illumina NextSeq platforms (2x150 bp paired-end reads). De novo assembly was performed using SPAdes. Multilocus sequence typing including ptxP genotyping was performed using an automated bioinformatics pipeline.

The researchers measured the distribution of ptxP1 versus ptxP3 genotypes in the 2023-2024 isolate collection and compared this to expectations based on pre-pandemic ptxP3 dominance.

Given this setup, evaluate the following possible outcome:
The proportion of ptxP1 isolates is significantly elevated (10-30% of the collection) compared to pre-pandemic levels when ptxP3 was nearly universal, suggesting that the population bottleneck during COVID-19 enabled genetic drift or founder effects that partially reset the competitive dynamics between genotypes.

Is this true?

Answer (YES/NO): YES